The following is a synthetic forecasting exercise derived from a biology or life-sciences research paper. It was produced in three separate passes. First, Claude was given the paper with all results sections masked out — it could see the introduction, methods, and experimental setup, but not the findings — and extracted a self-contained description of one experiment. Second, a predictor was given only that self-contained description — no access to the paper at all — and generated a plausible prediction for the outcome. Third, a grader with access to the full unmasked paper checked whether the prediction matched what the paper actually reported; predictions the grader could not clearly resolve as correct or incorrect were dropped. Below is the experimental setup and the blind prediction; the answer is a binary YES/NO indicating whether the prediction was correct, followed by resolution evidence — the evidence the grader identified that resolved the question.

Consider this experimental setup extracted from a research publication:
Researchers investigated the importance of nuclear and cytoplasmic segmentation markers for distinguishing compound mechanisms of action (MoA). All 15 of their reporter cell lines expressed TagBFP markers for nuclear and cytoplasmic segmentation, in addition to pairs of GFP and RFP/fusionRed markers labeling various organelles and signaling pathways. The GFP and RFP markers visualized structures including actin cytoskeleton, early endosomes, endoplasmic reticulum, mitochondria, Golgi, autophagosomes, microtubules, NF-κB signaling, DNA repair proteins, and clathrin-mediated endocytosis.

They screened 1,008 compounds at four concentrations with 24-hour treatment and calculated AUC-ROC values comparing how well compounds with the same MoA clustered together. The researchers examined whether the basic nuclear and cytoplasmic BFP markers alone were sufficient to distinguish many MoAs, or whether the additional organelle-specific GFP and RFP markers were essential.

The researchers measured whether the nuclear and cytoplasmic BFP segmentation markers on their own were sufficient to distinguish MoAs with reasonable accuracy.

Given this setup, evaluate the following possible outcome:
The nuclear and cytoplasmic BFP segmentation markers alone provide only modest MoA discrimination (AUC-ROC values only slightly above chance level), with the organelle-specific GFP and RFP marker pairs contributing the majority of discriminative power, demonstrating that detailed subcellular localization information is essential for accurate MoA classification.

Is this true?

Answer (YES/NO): NO